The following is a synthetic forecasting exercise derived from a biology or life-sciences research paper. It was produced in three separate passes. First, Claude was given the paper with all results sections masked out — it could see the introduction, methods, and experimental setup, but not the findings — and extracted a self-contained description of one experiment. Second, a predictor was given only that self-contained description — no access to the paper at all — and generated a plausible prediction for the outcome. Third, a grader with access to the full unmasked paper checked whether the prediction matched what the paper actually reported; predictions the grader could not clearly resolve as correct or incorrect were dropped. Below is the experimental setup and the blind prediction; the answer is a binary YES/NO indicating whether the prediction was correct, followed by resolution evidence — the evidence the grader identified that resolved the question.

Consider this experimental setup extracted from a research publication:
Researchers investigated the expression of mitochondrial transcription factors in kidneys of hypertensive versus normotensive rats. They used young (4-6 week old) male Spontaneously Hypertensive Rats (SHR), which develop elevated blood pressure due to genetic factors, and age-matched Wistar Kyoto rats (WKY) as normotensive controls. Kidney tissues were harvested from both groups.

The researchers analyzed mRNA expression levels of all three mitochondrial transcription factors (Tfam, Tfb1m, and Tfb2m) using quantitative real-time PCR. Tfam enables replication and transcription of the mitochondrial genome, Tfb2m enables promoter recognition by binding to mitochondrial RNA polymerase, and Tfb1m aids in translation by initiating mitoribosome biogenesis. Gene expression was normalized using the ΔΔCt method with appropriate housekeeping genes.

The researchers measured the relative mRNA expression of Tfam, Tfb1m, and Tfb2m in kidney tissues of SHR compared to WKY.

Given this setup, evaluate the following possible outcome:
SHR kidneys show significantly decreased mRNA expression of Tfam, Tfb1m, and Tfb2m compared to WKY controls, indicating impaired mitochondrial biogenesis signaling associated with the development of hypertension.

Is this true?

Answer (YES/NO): NO